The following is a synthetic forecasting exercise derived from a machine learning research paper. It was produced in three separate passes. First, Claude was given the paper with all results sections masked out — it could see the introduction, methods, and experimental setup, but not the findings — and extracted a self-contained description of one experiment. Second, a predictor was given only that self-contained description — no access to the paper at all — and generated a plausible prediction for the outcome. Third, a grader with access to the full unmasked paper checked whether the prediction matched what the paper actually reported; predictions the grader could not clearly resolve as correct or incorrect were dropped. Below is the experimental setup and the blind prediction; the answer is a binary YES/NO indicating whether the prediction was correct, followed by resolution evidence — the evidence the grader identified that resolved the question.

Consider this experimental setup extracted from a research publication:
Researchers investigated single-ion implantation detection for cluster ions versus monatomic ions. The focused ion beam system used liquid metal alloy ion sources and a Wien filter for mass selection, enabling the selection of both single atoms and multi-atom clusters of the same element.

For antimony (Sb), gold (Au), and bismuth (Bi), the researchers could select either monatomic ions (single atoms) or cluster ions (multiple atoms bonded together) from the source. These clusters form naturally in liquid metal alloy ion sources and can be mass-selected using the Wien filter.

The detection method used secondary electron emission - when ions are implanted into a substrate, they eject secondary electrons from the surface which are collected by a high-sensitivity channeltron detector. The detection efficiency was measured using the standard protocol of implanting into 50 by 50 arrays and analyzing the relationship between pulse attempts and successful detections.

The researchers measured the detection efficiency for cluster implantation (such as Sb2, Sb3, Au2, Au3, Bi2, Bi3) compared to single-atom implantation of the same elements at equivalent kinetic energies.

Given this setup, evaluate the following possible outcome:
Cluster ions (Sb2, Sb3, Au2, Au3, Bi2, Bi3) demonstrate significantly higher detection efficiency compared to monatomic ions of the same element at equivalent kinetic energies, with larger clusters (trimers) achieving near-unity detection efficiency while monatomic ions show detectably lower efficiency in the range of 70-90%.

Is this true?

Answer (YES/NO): NO